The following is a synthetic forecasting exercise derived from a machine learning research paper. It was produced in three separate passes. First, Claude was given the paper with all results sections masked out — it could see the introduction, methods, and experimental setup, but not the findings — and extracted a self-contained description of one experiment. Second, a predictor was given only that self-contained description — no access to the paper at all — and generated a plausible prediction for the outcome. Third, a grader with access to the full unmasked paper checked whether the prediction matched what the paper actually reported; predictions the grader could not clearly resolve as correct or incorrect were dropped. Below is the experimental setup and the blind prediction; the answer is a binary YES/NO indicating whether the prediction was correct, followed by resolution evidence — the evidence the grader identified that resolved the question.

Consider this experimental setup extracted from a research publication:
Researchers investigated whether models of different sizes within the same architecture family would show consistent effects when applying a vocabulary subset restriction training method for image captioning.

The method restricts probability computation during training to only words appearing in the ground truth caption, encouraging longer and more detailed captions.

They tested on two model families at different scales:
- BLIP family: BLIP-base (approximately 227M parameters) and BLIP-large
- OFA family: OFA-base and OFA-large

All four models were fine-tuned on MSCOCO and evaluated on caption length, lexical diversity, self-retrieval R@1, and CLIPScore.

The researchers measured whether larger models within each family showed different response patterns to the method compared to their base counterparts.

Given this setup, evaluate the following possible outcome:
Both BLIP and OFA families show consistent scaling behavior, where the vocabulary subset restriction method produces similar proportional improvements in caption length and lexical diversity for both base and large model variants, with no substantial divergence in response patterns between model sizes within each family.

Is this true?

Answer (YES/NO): NO